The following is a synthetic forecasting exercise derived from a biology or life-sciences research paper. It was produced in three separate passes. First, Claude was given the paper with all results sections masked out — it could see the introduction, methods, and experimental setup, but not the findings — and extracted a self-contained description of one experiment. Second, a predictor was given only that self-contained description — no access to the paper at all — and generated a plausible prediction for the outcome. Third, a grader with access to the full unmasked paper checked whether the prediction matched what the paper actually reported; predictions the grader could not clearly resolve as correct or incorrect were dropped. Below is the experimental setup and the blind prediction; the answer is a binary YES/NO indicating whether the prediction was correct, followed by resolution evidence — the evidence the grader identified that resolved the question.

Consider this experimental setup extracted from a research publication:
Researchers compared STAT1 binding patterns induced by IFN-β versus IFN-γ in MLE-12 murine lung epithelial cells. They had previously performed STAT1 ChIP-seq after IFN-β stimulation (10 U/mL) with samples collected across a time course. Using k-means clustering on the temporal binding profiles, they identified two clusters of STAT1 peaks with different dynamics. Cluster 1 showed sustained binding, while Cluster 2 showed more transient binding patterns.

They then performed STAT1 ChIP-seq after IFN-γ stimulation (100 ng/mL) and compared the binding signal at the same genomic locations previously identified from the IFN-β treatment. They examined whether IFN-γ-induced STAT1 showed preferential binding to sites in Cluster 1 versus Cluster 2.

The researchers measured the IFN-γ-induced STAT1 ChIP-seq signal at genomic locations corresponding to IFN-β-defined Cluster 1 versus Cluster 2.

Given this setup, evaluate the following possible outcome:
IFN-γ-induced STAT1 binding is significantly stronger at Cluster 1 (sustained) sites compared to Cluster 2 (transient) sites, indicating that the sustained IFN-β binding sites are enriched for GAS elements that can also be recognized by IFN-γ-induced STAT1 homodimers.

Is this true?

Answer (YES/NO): YES